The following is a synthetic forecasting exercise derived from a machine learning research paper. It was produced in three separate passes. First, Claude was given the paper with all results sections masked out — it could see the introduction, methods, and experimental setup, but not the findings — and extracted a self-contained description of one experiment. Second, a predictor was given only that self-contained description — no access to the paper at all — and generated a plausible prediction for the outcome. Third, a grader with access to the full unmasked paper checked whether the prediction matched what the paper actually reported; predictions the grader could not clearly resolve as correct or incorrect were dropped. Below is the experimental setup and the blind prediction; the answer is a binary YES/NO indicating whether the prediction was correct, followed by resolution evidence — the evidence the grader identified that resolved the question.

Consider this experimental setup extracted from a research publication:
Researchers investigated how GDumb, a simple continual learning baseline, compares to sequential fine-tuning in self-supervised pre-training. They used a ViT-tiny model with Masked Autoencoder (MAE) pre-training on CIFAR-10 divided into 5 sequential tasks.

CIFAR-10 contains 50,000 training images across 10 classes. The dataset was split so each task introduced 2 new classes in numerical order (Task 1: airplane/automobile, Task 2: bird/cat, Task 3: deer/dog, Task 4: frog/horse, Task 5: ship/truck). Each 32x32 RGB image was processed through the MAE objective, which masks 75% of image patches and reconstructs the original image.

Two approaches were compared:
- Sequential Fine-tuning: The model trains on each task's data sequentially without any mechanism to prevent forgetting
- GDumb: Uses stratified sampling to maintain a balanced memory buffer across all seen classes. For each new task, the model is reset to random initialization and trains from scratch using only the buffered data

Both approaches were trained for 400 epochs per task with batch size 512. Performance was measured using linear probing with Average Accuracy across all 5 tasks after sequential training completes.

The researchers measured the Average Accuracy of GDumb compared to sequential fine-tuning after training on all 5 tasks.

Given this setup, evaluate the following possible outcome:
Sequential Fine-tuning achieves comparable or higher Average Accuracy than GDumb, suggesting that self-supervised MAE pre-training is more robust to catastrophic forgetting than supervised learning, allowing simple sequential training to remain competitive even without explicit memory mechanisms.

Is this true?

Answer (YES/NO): YES